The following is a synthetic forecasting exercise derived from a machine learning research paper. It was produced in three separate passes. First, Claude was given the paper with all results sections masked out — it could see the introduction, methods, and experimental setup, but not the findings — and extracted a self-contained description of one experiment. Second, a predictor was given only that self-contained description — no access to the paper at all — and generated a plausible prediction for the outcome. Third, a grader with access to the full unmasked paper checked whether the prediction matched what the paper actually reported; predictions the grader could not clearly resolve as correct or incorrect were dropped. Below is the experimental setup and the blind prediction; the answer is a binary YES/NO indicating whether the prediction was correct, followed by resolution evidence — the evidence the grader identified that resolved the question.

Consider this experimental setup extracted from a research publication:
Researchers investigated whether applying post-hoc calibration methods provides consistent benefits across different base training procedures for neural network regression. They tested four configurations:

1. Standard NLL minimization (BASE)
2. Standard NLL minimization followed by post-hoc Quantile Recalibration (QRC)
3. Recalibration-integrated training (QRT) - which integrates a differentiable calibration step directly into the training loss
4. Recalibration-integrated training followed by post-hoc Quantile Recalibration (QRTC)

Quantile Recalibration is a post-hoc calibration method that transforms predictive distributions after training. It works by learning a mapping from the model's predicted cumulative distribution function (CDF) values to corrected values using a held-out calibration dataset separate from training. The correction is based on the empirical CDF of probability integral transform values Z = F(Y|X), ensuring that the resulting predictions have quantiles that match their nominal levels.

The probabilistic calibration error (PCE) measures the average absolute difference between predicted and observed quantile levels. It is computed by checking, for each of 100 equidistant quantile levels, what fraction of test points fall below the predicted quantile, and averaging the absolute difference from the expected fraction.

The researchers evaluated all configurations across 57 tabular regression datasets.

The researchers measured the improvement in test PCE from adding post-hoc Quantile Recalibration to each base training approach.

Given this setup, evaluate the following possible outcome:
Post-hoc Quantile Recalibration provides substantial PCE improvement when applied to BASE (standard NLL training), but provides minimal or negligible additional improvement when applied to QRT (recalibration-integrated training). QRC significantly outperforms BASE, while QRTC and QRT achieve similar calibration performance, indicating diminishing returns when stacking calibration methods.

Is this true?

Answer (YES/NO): NO